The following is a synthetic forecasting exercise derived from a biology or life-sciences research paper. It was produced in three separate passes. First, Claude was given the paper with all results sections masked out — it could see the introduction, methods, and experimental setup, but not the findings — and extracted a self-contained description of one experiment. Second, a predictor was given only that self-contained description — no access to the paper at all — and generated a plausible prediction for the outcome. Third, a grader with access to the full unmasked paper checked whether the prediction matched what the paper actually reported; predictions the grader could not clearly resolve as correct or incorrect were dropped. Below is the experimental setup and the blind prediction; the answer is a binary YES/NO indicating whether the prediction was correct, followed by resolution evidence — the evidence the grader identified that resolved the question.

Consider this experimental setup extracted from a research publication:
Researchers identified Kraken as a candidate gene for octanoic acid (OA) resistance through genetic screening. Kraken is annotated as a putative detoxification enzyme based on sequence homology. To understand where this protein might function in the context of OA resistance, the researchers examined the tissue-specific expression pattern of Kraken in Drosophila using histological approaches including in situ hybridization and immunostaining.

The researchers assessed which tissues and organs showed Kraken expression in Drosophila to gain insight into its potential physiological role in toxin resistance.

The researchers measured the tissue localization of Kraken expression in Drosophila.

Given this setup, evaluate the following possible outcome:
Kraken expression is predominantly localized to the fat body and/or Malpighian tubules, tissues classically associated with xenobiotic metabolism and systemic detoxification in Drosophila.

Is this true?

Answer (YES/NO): NO